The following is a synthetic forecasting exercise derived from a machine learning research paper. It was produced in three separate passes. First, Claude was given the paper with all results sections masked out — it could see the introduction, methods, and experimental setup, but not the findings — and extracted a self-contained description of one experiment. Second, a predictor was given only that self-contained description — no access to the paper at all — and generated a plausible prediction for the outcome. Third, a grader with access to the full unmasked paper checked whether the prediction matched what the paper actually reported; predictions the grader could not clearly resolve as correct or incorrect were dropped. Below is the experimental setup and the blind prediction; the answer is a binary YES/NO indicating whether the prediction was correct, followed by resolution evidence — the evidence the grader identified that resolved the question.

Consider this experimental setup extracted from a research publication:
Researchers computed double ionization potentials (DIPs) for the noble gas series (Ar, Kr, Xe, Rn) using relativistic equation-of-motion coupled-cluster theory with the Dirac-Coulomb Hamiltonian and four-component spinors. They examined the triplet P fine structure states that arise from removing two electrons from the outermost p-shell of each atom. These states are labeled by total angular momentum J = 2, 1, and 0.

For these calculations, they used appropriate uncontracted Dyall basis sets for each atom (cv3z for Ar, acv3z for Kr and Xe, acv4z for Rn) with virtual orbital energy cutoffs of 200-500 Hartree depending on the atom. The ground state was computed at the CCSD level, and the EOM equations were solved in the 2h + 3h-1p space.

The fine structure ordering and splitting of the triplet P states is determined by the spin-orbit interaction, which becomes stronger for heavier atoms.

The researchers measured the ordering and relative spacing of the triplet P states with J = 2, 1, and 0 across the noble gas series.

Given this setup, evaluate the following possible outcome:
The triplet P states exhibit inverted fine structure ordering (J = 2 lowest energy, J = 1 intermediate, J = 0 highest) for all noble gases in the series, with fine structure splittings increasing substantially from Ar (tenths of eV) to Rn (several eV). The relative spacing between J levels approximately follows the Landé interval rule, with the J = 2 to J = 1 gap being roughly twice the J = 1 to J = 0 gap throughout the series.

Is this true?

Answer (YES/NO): NO